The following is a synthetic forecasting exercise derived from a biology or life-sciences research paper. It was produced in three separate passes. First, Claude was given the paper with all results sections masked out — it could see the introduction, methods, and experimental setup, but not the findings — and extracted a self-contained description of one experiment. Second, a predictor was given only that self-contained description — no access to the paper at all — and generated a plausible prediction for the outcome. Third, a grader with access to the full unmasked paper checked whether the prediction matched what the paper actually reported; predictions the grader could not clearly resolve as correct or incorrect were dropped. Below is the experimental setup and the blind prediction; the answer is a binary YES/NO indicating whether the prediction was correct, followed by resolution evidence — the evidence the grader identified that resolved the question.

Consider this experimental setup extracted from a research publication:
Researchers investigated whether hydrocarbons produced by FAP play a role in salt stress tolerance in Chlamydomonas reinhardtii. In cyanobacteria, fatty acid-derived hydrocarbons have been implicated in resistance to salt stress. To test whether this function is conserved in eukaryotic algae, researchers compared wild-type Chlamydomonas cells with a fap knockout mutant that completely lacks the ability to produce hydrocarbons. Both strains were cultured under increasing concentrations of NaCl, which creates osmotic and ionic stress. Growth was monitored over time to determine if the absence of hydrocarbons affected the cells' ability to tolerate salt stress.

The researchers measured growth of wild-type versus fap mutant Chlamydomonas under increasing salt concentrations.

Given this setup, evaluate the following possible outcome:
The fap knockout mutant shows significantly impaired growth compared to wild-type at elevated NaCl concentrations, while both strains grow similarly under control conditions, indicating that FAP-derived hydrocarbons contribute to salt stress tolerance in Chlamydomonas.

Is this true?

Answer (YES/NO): NO